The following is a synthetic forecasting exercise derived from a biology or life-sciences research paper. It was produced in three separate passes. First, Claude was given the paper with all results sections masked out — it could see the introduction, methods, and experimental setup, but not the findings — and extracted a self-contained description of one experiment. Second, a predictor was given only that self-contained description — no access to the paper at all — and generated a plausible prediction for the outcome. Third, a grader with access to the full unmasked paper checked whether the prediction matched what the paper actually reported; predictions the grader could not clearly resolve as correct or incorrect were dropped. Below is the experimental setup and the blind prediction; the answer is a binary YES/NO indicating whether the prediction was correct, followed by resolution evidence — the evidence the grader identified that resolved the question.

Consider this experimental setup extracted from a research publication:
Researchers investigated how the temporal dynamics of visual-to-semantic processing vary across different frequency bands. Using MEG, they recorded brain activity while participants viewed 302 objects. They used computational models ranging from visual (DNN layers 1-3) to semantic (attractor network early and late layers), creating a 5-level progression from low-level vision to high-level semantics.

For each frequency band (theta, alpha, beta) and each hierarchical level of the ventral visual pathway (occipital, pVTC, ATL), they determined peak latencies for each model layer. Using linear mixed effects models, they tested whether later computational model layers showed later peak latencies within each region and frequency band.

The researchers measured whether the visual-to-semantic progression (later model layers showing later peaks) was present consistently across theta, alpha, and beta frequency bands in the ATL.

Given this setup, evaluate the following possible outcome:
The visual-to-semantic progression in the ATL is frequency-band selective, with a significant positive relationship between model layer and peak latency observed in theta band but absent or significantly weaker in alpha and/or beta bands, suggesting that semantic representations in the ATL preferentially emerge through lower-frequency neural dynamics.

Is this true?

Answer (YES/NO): NO